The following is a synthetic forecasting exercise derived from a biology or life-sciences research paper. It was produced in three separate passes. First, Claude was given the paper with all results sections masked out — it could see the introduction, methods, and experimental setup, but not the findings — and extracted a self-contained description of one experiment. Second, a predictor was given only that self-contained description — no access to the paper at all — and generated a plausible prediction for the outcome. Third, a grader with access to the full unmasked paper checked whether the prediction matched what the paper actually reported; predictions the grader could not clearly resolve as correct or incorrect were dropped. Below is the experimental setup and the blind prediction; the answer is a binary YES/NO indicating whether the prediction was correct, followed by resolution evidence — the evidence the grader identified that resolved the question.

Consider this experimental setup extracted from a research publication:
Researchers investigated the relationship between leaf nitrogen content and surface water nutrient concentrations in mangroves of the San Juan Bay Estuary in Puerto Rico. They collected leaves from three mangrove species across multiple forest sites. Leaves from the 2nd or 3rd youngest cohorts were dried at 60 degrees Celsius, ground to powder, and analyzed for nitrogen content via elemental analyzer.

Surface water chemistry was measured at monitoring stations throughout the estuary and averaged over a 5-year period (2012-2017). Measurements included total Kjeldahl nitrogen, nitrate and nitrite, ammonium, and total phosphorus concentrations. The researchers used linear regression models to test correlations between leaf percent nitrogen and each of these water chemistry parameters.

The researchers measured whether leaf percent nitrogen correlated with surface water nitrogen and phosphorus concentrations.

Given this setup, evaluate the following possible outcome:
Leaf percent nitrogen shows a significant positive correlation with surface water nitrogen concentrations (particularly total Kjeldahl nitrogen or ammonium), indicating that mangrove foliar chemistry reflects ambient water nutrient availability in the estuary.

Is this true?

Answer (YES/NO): YES